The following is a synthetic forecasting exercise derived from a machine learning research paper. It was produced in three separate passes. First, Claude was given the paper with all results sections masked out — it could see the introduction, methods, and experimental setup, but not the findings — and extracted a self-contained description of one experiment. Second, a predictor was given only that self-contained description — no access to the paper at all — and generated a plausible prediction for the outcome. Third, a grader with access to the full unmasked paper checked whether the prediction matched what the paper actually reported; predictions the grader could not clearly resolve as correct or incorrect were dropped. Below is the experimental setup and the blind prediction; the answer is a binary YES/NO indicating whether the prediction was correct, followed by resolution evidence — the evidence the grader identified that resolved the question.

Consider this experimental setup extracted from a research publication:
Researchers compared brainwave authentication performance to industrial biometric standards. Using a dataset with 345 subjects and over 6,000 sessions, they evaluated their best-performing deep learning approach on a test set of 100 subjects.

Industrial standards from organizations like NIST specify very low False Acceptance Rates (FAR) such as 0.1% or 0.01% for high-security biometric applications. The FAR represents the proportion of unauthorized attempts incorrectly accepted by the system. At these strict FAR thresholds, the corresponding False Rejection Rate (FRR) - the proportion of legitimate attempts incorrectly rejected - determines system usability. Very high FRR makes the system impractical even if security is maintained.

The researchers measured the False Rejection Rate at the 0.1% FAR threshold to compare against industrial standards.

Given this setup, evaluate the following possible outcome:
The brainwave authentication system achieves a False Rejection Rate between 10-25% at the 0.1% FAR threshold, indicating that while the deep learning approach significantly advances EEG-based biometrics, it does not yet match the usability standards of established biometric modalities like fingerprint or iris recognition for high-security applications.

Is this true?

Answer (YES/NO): NO